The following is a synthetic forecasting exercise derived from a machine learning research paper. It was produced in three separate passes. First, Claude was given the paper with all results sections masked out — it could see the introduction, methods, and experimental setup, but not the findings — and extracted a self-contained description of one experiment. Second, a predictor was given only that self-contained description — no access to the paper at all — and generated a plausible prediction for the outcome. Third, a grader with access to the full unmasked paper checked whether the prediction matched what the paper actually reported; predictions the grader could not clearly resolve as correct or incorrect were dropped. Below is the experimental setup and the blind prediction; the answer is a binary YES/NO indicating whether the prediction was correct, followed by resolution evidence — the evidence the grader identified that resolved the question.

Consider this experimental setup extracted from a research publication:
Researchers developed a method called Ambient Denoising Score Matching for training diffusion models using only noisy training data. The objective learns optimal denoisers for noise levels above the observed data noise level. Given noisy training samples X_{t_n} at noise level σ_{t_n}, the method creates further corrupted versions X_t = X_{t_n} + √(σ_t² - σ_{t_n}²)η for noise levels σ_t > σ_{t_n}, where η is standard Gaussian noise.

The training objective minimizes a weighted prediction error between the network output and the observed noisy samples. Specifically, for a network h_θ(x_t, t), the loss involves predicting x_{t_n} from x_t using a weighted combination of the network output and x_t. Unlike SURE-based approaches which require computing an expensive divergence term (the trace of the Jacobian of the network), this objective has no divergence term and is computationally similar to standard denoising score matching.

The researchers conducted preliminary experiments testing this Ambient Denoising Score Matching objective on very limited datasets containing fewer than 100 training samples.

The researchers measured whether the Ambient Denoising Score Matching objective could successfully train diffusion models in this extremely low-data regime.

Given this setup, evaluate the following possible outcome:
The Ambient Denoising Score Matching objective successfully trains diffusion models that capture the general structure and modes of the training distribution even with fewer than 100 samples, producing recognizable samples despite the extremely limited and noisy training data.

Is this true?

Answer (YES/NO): NO